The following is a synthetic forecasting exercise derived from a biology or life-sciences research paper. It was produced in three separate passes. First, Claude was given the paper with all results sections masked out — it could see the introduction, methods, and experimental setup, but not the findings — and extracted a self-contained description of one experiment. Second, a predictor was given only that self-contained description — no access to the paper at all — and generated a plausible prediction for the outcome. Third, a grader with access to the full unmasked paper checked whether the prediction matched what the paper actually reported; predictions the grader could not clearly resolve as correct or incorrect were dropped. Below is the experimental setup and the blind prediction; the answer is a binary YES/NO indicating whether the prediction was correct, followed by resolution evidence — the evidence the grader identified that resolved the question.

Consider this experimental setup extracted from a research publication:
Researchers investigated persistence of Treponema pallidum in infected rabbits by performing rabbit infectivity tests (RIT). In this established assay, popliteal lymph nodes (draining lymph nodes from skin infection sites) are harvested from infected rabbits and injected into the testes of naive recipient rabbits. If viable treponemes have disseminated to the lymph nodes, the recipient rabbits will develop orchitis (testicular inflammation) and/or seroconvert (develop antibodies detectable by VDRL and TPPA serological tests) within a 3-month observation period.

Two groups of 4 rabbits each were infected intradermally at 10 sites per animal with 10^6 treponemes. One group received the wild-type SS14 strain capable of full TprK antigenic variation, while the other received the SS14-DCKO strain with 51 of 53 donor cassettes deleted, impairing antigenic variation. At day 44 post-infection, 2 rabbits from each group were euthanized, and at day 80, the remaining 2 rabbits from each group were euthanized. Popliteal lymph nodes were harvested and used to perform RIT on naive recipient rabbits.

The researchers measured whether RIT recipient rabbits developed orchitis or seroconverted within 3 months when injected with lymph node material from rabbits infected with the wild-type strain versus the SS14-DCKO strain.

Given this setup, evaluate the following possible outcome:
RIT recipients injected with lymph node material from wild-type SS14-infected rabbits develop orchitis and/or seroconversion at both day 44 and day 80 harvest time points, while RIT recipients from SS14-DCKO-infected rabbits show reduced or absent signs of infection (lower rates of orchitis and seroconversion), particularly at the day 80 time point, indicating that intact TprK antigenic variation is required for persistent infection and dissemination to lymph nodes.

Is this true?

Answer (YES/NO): YES